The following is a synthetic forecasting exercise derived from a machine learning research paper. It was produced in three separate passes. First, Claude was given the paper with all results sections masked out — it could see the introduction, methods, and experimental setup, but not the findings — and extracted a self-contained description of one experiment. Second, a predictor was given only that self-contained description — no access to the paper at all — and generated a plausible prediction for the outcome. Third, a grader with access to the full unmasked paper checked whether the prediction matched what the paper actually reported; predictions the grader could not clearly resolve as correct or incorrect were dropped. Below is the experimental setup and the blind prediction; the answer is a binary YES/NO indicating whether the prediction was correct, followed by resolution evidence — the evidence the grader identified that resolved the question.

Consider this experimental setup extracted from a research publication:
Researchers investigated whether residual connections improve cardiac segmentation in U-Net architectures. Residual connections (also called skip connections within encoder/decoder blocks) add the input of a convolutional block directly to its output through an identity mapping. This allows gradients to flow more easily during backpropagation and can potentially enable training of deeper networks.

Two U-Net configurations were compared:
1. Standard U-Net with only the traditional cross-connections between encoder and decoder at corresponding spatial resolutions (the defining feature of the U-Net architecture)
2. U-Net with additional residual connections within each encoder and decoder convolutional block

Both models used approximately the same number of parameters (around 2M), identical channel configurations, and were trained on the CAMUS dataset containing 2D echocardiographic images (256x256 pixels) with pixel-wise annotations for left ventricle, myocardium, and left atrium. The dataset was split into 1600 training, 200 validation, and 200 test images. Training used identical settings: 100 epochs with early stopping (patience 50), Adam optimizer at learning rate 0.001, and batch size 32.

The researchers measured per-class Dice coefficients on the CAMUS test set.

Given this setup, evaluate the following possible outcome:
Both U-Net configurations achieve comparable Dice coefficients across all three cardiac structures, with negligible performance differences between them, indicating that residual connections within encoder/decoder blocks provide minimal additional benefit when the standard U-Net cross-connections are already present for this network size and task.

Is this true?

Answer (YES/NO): YES